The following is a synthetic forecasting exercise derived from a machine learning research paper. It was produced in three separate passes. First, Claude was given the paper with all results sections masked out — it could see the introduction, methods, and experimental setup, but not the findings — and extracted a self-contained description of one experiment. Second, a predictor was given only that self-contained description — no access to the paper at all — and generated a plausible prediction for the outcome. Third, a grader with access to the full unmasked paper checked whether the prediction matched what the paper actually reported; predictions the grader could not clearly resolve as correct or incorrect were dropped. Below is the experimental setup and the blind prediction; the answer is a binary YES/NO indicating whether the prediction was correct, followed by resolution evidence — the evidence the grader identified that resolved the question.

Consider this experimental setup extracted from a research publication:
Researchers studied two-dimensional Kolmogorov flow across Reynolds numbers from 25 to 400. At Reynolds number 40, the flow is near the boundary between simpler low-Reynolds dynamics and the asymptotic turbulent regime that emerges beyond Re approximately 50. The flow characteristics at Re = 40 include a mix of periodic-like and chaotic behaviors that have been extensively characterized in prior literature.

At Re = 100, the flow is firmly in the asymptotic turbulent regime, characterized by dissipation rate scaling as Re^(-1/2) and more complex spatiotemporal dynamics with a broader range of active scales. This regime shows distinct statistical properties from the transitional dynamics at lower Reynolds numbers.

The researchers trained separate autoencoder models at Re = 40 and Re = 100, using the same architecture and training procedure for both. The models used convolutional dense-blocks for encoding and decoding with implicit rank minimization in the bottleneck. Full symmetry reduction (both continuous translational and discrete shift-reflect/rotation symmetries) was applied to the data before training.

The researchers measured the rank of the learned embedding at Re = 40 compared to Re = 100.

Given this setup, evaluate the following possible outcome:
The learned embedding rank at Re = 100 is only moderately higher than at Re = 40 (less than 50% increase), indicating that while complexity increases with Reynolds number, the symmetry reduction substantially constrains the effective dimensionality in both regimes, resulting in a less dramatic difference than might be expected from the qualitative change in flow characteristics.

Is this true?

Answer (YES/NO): YES